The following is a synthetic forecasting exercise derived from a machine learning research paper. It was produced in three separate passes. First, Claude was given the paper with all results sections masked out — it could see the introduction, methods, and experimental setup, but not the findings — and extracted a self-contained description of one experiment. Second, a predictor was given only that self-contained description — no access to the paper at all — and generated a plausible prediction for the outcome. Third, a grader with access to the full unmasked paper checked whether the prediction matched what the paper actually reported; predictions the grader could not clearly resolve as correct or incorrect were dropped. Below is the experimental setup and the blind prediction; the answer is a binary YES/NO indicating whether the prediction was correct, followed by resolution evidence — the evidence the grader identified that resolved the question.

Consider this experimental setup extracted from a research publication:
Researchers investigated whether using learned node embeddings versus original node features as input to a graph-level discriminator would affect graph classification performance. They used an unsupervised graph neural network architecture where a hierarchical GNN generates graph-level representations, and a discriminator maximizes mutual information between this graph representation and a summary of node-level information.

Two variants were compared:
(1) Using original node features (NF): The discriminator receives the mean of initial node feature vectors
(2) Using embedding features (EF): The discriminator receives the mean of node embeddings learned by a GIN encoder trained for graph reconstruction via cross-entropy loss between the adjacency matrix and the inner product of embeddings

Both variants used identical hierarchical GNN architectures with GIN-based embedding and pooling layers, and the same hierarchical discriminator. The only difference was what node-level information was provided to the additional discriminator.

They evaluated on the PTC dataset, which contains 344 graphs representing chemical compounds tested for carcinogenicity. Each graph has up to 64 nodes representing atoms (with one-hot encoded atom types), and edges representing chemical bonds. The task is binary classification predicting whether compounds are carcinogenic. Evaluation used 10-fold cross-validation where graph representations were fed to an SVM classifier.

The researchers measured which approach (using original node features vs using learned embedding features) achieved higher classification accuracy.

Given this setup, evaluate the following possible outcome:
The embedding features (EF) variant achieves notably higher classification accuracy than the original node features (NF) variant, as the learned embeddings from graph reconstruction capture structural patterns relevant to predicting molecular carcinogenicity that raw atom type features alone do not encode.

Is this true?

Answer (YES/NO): NO